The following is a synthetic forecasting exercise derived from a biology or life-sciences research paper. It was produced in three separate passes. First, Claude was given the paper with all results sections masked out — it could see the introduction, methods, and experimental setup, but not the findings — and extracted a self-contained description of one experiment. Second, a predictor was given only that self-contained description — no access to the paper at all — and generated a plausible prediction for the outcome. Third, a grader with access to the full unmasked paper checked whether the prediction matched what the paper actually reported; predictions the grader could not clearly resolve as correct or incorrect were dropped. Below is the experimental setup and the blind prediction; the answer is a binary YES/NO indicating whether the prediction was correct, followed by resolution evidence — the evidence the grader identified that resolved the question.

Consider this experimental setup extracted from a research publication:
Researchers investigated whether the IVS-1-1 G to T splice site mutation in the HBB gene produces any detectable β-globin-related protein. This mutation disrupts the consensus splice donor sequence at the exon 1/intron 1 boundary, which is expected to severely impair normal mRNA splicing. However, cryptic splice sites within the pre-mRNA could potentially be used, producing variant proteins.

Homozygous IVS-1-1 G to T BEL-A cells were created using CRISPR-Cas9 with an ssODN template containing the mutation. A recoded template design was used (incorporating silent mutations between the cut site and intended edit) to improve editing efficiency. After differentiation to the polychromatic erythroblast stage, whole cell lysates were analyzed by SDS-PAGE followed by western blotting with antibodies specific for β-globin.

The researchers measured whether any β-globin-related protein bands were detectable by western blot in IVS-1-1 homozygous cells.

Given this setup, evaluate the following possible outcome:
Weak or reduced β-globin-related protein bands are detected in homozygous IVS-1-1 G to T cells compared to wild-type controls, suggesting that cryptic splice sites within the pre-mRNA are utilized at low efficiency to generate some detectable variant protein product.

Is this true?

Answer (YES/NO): YES